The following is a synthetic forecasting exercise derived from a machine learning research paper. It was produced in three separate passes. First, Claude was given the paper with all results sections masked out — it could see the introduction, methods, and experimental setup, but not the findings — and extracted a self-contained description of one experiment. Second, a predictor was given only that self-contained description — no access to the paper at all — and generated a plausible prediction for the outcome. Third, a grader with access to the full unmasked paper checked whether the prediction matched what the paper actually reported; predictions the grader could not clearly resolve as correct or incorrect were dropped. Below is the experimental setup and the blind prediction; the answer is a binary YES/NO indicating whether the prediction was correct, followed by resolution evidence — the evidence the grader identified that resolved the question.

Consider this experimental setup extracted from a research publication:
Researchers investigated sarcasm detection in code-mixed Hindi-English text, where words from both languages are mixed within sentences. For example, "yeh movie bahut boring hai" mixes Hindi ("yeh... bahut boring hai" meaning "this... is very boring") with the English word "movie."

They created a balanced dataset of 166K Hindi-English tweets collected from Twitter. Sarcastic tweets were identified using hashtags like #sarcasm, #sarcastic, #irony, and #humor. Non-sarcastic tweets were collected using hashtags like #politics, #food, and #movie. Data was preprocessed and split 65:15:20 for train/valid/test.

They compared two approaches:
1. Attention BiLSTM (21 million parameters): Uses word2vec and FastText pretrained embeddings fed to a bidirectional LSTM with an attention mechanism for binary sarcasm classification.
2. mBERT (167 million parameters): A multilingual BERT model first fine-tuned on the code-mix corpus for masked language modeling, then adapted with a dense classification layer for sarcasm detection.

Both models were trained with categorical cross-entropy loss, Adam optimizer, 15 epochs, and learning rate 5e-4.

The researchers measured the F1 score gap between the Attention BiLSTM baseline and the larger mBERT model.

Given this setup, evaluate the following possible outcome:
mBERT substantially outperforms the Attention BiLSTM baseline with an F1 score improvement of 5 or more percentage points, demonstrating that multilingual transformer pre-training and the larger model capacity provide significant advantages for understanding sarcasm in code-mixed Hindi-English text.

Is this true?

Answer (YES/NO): YES